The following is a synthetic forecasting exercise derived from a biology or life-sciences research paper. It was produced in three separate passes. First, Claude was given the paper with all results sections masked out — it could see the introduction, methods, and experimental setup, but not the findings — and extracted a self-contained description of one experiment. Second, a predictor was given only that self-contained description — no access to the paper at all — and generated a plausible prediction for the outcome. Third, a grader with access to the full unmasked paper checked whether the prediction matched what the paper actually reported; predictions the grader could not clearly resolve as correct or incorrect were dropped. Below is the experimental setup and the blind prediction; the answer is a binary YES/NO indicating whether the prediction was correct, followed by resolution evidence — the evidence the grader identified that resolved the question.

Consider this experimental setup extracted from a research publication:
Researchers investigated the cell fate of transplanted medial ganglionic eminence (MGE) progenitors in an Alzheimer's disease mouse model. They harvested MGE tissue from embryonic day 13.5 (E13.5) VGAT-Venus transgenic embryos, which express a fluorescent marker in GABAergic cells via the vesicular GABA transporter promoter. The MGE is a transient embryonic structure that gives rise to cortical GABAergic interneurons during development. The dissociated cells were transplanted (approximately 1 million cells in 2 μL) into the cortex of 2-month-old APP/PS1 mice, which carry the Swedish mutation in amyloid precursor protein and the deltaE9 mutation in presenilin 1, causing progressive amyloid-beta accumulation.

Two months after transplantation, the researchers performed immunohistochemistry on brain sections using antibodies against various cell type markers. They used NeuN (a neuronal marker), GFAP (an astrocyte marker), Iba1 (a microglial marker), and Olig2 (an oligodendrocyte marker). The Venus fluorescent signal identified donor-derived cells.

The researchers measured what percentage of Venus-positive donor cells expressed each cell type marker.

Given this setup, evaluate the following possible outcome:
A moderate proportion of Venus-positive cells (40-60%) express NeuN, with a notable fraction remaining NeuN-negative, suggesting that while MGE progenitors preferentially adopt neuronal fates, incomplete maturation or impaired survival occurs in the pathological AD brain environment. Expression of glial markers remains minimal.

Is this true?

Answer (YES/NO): NO